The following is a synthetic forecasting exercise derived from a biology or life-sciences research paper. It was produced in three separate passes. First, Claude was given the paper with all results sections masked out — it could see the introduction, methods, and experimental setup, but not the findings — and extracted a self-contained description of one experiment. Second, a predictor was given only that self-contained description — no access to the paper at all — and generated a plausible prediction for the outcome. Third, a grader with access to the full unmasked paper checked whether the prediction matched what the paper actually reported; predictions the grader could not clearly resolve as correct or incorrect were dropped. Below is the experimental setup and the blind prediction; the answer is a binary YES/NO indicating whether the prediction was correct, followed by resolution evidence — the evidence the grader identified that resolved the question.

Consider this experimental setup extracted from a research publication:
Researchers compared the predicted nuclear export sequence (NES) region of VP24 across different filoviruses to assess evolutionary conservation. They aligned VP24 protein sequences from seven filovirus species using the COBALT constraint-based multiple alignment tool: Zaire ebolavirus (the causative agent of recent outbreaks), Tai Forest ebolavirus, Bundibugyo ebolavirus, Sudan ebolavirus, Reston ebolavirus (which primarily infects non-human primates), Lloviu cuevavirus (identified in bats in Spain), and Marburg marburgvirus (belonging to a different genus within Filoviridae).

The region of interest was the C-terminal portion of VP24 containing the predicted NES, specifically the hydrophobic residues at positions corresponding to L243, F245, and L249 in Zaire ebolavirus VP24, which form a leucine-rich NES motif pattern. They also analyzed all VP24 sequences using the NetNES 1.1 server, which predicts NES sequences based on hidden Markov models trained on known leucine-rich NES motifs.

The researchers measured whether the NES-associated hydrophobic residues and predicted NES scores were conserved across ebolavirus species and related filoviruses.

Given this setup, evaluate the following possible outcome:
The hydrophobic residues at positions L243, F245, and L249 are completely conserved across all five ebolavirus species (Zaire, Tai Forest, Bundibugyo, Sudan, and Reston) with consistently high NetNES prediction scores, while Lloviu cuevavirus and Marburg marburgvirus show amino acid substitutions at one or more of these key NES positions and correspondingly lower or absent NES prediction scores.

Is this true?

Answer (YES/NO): NO